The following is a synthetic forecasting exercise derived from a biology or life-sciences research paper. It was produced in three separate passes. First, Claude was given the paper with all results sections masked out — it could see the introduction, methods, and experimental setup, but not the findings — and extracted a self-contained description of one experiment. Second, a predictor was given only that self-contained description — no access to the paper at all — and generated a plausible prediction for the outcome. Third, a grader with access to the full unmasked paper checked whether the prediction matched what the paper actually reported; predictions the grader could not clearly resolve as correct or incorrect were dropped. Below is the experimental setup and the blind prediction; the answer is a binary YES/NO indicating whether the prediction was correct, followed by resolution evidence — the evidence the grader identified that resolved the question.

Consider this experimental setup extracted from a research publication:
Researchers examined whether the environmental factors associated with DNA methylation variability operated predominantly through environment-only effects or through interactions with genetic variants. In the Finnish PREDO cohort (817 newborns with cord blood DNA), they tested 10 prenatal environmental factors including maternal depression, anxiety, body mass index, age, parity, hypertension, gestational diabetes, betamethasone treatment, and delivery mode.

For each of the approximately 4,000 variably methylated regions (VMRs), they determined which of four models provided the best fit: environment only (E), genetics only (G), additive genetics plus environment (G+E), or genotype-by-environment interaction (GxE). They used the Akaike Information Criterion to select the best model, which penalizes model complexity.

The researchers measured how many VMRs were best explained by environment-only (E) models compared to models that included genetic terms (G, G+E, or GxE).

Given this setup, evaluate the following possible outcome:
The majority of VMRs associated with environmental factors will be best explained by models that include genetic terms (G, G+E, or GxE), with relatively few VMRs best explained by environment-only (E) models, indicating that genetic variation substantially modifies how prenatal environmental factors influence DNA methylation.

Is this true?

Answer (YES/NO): YES